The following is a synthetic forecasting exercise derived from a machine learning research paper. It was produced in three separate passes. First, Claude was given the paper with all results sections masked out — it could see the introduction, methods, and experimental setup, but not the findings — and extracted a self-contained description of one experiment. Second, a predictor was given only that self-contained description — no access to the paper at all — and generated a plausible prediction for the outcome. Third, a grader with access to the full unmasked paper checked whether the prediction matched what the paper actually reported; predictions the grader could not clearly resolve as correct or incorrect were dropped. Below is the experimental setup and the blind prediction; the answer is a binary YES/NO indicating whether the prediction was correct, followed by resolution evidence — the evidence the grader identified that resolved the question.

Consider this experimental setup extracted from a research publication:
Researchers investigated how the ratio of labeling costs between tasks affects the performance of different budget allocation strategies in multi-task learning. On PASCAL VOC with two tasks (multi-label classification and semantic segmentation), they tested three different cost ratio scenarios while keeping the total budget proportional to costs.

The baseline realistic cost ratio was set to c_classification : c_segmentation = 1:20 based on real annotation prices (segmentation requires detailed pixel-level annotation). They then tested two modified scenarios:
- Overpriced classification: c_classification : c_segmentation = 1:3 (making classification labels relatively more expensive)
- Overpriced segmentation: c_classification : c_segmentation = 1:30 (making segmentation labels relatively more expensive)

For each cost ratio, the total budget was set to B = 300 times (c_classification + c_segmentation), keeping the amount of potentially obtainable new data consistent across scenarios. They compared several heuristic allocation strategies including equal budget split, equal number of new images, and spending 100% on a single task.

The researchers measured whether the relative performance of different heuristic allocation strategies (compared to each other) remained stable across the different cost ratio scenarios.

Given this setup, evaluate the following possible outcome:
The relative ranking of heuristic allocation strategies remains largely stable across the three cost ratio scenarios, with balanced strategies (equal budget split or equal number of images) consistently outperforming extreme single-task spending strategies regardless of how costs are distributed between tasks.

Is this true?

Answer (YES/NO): NO